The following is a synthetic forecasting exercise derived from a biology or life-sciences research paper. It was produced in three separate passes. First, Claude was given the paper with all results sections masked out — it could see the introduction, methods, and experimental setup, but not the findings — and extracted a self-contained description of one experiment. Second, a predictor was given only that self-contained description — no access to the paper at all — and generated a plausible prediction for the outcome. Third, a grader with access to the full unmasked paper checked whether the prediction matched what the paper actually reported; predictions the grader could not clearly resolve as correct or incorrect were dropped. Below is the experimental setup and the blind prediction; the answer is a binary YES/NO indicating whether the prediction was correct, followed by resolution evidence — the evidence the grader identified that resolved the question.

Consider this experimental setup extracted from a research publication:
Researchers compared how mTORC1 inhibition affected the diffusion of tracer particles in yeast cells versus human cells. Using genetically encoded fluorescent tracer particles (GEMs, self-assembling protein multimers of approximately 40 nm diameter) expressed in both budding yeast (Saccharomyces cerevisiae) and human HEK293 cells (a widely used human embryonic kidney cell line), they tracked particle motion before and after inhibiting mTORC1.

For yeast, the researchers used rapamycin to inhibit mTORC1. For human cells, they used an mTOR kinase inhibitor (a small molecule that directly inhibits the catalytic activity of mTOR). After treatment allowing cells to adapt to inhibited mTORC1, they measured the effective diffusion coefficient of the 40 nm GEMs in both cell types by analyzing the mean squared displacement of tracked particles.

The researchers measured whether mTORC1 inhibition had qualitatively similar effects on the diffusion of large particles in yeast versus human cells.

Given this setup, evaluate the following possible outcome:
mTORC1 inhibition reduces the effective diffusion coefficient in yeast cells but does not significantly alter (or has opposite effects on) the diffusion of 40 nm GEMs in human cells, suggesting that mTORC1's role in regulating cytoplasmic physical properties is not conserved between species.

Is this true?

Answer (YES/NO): NO